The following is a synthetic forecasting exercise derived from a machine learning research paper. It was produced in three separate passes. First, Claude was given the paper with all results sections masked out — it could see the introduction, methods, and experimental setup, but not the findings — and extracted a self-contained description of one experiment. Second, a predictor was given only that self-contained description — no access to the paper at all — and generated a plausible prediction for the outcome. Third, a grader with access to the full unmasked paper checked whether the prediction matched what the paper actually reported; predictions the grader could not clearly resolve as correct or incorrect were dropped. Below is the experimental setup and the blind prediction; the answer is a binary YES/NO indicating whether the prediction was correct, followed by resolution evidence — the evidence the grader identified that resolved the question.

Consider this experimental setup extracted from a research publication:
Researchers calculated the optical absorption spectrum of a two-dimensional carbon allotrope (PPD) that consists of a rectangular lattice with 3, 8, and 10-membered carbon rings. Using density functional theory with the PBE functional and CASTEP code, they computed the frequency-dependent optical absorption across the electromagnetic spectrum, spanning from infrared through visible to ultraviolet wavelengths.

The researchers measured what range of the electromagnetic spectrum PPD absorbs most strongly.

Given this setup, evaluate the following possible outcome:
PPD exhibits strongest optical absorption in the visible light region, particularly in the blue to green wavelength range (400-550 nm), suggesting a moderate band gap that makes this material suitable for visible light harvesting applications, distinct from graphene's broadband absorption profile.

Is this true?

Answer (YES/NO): NO